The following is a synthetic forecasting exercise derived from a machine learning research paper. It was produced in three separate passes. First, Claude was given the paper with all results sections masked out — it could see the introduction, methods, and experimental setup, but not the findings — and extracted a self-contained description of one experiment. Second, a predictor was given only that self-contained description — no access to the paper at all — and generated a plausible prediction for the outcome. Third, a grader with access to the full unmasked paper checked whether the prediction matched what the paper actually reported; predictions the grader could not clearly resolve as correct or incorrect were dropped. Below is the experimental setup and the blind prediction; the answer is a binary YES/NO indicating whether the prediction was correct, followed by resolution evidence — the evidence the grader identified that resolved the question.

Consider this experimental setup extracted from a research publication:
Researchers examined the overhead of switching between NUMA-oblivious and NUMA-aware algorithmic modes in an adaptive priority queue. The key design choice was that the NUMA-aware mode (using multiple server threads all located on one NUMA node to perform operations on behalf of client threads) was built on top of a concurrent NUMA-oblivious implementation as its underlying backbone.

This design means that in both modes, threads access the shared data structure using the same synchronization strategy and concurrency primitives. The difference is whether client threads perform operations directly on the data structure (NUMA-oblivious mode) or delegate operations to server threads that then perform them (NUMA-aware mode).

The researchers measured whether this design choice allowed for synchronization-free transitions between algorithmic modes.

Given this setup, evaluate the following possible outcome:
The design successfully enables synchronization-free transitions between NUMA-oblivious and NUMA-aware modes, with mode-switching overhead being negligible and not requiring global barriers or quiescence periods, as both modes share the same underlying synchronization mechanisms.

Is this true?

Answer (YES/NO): YES